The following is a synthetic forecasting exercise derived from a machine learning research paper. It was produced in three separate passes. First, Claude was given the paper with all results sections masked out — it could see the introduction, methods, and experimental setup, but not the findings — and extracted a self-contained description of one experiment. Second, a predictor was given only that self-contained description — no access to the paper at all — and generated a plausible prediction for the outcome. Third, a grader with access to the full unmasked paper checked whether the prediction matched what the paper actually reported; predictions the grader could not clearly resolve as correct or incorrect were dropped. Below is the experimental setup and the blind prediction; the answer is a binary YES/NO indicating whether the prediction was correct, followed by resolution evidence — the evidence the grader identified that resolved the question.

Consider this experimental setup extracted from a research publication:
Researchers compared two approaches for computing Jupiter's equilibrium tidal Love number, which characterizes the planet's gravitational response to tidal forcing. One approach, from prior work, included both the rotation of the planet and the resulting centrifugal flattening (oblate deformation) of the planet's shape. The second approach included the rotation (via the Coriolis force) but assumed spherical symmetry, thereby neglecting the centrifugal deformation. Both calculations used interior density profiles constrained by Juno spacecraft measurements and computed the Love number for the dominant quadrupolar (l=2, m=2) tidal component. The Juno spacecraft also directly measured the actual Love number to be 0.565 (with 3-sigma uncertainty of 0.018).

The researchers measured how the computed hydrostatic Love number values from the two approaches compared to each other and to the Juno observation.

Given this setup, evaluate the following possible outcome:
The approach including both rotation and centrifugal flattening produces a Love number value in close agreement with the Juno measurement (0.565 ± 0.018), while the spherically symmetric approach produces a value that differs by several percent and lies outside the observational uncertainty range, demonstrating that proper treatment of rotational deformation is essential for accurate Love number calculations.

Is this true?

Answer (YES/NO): NO